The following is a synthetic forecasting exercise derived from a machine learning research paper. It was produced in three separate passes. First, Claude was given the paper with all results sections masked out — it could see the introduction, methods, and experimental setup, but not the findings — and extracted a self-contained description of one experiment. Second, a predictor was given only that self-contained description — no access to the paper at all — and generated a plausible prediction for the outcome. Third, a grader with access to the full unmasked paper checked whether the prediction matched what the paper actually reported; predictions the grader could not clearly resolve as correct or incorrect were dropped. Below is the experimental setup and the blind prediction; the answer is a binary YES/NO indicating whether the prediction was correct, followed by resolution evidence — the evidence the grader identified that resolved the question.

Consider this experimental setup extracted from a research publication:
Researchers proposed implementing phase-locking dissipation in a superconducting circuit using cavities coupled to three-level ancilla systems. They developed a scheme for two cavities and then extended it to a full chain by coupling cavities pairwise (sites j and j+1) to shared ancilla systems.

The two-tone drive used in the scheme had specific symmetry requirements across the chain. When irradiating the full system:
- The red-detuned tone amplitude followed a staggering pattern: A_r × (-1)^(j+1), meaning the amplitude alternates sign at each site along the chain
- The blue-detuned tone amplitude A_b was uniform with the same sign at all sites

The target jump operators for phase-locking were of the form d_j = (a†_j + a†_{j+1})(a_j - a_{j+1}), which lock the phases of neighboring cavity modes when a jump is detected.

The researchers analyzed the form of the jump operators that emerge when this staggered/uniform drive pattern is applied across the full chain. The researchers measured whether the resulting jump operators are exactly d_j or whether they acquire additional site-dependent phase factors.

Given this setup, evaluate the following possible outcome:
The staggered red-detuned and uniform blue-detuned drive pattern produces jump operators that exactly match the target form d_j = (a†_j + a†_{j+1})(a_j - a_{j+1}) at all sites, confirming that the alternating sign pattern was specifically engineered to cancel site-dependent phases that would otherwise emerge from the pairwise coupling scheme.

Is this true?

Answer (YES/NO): NO